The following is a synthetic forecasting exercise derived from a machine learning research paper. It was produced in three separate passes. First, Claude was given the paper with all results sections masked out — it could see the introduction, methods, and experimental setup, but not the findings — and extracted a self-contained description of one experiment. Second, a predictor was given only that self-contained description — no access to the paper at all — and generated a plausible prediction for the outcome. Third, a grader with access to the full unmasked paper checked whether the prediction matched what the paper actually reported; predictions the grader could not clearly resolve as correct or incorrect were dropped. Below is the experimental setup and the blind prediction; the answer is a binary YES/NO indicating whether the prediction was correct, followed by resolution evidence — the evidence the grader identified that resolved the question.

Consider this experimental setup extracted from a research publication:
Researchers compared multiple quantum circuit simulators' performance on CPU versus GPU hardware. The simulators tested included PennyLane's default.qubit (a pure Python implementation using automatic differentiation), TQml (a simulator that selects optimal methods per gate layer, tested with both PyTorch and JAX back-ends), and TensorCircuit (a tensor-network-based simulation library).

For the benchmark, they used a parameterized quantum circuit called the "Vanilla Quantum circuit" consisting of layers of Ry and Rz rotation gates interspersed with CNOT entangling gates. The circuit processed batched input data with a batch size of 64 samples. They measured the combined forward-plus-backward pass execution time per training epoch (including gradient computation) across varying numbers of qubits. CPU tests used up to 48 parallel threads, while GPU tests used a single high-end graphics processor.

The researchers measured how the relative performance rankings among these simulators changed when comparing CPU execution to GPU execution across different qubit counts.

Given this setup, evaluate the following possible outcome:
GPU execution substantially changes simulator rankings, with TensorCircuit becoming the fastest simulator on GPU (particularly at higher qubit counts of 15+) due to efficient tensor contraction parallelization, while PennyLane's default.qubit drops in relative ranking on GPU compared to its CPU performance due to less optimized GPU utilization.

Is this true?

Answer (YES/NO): NO